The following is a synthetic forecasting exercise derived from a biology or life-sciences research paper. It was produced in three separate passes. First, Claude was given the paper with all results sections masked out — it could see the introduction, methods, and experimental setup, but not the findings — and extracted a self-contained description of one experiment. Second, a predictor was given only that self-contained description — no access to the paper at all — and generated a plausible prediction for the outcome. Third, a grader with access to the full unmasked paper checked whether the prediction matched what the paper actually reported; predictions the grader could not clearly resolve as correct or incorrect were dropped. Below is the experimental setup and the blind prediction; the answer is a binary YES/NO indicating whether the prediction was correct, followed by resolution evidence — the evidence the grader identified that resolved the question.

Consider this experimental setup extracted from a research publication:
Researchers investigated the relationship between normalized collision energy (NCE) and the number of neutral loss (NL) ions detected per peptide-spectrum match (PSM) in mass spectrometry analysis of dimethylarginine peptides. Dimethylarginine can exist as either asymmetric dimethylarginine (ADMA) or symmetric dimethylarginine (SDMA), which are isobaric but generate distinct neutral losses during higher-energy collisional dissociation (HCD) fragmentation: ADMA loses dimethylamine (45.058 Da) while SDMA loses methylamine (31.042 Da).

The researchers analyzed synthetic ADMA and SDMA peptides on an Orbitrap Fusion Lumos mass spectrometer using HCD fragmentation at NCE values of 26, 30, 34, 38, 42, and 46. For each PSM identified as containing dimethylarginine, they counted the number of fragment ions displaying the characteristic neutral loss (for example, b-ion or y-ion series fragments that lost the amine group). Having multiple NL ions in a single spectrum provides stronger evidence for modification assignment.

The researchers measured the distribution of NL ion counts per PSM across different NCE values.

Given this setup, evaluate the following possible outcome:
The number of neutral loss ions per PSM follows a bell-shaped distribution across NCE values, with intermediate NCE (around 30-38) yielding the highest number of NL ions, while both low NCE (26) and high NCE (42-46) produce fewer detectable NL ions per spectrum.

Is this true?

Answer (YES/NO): NO